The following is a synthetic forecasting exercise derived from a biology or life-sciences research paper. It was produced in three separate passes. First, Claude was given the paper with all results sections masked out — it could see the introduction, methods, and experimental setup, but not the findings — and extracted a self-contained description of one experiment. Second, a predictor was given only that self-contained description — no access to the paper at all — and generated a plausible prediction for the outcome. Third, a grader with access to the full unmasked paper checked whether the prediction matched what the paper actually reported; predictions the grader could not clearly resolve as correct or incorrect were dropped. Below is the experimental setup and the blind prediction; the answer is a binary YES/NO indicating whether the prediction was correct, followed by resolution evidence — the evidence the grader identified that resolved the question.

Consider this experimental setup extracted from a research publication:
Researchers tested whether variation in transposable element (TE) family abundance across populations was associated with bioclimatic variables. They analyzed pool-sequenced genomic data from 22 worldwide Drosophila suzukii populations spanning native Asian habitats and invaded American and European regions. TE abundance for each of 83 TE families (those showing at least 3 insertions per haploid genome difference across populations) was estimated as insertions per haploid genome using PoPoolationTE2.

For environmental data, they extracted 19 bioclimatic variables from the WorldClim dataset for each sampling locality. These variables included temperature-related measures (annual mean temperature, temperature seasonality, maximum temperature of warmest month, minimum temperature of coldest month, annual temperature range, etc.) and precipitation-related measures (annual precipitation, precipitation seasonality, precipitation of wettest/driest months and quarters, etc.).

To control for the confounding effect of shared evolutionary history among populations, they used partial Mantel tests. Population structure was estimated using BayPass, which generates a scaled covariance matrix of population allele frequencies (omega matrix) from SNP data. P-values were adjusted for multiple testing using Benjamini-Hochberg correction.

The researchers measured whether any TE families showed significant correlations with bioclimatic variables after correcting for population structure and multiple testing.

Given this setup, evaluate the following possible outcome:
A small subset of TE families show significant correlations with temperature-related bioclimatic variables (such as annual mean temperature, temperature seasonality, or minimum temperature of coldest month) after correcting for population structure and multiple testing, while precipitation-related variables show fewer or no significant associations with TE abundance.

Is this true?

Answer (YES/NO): NO